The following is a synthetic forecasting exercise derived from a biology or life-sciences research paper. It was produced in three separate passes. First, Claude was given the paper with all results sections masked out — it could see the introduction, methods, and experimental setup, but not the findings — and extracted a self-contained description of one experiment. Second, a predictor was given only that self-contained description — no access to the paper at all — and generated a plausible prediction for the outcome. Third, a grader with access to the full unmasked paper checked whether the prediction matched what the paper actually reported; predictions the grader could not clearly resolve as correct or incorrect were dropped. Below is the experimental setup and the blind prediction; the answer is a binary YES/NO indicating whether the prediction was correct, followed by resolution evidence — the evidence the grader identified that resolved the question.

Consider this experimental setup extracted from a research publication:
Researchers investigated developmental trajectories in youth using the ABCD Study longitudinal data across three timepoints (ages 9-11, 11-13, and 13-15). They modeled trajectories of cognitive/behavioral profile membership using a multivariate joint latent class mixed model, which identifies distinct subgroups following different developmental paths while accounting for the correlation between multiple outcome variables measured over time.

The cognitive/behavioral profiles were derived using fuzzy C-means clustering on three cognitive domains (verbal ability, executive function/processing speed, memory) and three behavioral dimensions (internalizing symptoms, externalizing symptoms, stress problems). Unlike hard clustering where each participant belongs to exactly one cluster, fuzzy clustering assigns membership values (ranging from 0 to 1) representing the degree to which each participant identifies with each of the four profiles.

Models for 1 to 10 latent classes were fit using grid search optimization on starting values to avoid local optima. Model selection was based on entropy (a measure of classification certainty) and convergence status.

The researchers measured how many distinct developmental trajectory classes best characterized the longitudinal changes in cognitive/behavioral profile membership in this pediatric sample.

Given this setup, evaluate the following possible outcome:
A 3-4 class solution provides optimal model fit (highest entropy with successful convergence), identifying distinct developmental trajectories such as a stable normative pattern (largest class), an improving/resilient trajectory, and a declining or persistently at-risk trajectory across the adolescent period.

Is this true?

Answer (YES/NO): NO